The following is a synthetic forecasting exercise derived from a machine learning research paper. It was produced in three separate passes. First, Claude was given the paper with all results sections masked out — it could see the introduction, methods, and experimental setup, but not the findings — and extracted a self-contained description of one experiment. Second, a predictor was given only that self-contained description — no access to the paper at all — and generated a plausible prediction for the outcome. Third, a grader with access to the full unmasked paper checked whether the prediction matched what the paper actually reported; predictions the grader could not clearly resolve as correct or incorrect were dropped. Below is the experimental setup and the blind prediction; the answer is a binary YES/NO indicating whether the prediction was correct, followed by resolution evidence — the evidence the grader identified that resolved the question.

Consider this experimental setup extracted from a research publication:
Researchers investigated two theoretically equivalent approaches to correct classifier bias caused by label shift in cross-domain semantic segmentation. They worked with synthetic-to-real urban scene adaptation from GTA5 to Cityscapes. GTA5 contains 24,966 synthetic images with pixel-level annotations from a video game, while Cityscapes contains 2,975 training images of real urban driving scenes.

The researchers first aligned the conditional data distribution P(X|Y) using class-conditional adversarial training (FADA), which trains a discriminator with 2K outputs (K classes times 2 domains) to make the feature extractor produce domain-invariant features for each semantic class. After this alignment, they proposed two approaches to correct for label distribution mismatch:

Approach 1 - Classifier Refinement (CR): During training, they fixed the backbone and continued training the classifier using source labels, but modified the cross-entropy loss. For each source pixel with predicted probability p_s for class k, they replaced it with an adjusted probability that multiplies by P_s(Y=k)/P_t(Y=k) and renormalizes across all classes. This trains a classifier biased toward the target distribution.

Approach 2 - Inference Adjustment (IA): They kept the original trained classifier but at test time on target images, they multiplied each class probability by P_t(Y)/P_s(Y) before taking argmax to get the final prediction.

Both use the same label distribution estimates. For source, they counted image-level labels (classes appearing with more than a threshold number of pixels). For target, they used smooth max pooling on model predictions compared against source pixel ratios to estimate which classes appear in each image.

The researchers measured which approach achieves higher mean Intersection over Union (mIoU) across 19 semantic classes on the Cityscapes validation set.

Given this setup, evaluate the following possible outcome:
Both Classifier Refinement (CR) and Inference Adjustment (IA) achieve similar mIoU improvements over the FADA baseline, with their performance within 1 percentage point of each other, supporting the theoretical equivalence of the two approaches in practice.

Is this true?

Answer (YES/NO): YES